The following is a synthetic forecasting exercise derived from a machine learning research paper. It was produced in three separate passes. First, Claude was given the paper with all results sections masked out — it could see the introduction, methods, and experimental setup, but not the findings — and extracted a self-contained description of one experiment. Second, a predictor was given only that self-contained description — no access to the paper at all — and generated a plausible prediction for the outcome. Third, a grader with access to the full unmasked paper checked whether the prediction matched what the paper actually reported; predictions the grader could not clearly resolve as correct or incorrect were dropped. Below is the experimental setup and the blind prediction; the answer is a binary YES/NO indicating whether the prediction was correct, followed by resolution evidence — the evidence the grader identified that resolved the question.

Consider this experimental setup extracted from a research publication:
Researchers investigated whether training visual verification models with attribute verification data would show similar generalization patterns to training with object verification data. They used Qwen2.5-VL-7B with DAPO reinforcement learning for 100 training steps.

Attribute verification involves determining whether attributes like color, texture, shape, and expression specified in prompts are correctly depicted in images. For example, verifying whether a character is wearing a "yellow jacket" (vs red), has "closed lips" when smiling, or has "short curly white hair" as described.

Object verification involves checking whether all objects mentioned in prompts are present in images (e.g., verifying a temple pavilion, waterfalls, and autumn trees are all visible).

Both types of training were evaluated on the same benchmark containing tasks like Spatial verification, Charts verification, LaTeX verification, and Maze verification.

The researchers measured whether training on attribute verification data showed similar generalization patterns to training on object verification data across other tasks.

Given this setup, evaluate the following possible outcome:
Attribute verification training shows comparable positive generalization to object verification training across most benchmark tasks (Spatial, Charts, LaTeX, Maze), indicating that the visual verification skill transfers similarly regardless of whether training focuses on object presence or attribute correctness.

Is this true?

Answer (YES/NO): NO